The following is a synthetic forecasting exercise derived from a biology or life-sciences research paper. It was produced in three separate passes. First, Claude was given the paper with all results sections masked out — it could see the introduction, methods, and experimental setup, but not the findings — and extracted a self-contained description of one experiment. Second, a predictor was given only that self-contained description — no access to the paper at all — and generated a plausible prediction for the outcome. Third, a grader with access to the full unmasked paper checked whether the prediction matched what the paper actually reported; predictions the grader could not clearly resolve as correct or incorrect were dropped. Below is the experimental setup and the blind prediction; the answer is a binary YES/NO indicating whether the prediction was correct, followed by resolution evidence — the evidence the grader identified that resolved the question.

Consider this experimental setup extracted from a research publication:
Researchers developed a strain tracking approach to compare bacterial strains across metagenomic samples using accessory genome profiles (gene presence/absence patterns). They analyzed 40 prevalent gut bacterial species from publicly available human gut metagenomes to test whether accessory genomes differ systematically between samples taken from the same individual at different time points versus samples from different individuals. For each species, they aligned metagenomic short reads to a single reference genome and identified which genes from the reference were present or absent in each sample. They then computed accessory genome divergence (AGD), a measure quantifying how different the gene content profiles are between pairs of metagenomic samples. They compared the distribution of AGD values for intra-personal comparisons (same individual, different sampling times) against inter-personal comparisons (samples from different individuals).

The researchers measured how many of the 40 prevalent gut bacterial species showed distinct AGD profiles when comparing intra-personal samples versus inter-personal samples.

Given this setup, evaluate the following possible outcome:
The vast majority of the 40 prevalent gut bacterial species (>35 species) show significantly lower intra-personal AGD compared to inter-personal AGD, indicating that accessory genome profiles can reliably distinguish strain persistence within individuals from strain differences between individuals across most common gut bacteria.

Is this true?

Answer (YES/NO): NO